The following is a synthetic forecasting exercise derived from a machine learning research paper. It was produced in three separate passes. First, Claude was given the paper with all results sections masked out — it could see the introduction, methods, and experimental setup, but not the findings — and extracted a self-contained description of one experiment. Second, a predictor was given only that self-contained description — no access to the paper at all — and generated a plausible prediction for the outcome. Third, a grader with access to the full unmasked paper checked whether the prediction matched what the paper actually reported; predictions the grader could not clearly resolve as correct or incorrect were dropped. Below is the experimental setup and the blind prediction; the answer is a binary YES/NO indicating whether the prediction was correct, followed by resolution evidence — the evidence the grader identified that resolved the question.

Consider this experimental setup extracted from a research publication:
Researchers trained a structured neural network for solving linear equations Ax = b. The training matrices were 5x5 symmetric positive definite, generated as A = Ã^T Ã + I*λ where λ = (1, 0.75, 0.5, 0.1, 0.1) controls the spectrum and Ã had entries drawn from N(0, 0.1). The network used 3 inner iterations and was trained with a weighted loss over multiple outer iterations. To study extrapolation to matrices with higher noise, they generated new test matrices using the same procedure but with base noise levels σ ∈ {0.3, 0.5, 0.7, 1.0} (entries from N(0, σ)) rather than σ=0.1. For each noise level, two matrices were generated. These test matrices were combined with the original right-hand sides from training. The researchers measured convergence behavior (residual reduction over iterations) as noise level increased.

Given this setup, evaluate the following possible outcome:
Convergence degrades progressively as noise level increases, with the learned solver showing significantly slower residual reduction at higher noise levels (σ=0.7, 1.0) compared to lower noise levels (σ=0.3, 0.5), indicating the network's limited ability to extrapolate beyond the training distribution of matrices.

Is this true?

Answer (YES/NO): YES